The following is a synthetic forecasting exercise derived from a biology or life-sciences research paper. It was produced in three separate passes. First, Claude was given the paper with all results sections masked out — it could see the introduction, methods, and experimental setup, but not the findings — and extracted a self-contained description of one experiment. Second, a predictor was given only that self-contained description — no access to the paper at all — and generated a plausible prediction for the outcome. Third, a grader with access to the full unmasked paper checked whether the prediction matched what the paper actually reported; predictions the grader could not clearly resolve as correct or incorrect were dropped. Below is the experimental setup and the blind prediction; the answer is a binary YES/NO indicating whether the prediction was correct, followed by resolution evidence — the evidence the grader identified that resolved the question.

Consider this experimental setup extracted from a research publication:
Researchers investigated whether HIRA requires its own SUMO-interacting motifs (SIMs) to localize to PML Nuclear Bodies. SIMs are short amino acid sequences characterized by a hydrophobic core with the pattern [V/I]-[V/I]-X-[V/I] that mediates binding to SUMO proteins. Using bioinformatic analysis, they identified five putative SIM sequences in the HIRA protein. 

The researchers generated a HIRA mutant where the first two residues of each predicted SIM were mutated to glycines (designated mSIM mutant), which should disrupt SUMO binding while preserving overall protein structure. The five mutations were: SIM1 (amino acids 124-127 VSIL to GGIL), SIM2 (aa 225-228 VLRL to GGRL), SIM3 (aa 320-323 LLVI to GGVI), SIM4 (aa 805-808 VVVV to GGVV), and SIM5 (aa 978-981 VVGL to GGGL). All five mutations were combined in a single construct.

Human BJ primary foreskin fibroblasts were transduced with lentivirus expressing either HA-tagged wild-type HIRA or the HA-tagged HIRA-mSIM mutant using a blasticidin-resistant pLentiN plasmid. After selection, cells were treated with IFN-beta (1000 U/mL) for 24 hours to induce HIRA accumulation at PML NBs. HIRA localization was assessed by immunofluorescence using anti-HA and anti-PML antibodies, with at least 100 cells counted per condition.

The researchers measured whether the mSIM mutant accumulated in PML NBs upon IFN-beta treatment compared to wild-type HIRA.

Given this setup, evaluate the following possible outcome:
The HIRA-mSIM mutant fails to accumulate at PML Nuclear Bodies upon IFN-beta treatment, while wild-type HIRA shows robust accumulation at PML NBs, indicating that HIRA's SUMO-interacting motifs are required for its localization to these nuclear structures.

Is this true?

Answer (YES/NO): NO